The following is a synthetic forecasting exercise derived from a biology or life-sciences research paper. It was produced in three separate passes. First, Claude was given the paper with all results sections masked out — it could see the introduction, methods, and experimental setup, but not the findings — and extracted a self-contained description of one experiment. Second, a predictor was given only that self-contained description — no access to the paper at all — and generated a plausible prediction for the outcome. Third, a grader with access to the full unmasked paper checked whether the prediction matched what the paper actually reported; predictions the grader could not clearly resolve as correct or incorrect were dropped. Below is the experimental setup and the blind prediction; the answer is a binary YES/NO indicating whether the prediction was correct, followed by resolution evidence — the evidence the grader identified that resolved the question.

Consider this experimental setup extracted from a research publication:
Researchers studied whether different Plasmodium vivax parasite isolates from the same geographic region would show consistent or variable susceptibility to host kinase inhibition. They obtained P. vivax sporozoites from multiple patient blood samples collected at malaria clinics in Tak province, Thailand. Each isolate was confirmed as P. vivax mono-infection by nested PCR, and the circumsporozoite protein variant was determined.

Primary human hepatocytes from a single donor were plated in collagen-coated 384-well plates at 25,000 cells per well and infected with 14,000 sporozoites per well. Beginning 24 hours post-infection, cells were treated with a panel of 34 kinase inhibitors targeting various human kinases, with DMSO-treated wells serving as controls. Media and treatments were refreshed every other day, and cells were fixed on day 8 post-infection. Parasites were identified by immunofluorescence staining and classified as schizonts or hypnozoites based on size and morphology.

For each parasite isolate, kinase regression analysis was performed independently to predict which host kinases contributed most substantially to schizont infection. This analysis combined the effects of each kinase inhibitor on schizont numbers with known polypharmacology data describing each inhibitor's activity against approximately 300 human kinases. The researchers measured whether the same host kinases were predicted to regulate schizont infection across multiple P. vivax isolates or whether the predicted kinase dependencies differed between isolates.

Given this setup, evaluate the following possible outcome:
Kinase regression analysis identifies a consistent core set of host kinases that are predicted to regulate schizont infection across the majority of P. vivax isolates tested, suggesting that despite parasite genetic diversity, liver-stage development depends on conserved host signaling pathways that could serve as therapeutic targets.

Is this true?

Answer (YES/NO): NO